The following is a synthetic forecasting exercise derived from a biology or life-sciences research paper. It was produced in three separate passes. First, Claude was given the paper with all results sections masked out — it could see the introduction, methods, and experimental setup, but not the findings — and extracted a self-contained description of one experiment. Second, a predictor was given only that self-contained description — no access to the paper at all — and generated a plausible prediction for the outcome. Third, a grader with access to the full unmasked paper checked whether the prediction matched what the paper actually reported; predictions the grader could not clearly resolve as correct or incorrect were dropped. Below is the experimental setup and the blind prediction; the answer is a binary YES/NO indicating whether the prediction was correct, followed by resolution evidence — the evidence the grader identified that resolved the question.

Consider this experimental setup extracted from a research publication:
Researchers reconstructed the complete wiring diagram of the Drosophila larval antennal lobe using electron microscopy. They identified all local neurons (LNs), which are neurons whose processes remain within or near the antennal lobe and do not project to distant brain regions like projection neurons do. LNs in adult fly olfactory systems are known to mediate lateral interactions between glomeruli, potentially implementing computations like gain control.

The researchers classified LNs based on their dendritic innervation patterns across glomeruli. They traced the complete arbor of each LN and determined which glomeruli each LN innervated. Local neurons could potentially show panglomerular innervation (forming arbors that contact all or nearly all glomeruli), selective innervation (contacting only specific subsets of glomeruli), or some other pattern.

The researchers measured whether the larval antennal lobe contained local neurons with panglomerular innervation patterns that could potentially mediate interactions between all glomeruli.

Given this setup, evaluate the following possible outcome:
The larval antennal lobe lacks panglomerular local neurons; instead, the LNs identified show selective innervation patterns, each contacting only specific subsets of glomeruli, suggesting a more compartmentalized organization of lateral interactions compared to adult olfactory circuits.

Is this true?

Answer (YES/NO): NO